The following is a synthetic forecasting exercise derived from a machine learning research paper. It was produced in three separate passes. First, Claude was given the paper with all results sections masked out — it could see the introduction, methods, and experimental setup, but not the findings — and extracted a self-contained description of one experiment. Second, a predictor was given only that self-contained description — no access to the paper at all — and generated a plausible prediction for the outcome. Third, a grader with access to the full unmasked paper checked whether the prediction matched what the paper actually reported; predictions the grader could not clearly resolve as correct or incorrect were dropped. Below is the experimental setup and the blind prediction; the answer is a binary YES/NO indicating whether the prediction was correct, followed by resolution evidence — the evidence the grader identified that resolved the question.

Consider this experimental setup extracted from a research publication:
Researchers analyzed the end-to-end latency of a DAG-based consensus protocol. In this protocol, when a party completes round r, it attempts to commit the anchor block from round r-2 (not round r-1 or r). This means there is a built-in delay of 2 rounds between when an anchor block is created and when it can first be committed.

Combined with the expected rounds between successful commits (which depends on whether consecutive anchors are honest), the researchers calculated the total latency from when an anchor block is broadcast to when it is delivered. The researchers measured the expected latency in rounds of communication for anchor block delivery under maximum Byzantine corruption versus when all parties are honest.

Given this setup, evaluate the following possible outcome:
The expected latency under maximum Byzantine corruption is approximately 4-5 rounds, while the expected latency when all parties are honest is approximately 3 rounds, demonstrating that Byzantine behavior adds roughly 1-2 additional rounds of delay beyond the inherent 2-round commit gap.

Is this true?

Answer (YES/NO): YES